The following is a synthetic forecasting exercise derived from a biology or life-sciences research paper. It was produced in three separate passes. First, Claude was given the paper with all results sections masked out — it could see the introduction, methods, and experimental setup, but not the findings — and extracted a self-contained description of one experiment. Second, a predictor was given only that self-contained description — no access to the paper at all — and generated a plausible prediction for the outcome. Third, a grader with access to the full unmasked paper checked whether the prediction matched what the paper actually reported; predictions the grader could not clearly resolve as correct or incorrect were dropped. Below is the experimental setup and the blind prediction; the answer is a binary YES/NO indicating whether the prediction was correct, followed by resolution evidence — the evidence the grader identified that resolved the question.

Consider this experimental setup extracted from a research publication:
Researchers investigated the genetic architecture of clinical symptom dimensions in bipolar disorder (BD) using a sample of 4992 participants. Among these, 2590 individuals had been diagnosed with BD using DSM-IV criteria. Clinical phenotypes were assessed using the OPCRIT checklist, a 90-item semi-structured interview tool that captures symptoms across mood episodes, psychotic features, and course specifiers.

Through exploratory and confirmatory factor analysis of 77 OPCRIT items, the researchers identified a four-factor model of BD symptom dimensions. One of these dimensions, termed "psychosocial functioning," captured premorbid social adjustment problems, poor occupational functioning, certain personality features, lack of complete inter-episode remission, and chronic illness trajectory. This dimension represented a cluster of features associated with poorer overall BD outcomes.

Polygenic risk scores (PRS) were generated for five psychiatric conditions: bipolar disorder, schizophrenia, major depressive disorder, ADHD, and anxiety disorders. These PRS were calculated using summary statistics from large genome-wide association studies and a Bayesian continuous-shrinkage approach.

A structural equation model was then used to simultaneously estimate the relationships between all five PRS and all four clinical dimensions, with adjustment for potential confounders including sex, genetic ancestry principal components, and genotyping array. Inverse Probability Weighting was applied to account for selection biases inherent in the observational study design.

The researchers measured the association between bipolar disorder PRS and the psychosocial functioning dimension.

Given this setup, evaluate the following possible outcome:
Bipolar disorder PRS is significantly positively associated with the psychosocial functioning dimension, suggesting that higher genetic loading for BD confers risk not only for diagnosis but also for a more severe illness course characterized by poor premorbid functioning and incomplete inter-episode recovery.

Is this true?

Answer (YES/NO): NO